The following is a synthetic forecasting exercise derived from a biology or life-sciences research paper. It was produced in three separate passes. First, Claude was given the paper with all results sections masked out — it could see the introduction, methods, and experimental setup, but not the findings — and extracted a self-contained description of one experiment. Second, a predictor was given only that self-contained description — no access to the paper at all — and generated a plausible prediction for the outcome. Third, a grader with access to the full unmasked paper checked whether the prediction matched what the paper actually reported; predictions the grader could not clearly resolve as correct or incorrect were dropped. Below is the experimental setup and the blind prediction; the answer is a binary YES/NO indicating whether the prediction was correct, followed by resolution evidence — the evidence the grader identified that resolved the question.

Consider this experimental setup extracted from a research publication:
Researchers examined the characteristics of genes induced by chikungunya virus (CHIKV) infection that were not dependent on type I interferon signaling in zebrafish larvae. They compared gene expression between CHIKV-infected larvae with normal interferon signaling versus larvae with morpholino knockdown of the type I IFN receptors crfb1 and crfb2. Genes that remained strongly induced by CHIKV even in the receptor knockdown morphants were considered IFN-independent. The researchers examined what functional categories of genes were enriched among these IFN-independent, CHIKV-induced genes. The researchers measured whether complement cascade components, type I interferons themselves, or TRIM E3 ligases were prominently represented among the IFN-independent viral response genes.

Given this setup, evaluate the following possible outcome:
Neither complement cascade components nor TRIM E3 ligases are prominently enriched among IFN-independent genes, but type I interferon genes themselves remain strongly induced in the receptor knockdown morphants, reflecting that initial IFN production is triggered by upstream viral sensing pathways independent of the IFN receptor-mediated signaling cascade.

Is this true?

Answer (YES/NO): NO